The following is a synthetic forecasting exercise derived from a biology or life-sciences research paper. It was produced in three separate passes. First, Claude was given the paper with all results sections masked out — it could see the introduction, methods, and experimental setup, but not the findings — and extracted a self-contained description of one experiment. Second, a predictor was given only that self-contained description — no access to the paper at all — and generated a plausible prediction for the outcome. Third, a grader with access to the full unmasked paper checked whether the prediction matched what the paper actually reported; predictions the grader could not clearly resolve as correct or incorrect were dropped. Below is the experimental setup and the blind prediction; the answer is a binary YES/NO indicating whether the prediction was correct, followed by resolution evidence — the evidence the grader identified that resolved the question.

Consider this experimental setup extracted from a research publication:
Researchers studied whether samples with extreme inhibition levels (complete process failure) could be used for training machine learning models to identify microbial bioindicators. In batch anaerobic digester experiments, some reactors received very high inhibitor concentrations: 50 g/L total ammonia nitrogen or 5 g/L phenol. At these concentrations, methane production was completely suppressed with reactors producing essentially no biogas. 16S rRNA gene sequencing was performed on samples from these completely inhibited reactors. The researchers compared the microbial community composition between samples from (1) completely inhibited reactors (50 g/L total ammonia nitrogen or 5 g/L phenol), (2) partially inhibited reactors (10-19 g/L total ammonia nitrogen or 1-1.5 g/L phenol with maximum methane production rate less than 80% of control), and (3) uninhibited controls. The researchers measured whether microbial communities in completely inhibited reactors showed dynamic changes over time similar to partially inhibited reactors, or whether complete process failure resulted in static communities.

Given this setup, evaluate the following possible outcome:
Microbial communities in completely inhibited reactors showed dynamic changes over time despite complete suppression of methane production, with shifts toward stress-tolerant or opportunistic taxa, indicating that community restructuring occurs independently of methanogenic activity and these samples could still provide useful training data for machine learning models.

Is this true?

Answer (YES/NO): NO